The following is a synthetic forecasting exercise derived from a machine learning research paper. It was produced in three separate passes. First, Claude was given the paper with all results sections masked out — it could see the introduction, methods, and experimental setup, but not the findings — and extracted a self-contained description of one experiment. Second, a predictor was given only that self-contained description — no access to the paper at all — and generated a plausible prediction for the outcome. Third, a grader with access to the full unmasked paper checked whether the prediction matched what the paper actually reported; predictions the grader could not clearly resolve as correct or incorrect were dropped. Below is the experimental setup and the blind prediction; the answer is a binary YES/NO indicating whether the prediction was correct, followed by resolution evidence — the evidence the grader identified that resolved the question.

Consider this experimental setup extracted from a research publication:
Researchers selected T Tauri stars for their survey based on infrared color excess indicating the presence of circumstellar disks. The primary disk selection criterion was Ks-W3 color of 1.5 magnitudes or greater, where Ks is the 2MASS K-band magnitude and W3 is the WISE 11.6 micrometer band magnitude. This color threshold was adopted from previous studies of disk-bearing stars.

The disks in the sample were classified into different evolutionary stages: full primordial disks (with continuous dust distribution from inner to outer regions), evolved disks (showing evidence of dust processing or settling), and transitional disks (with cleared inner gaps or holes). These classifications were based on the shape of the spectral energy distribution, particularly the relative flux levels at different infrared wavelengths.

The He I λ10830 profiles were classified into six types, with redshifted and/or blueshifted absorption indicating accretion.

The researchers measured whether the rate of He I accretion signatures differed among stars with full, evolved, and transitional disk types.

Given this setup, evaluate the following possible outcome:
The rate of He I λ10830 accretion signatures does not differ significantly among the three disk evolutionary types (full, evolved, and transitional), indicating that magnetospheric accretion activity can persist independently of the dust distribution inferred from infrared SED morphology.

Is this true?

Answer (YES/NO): YES